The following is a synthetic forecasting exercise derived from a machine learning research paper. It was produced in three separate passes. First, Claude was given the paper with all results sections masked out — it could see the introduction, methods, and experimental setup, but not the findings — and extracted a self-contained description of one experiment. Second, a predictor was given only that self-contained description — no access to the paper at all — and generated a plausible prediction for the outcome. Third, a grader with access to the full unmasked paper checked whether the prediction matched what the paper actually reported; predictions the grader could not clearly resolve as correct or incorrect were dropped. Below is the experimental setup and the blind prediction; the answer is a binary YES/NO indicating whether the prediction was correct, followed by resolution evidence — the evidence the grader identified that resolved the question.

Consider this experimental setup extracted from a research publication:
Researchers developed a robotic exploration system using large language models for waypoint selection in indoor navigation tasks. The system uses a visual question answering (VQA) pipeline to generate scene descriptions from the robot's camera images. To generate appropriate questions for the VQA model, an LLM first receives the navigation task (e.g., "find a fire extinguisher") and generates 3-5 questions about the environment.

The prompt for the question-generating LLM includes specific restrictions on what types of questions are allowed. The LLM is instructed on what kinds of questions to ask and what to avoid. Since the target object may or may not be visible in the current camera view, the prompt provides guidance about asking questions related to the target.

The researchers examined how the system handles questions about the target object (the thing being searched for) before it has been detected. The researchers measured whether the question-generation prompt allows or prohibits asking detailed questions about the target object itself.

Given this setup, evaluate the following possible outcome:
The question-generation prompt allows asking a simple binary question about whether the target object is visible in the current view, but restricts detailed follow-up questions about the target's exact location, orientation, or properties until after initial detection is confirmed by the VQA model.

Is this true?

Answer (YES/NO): NO